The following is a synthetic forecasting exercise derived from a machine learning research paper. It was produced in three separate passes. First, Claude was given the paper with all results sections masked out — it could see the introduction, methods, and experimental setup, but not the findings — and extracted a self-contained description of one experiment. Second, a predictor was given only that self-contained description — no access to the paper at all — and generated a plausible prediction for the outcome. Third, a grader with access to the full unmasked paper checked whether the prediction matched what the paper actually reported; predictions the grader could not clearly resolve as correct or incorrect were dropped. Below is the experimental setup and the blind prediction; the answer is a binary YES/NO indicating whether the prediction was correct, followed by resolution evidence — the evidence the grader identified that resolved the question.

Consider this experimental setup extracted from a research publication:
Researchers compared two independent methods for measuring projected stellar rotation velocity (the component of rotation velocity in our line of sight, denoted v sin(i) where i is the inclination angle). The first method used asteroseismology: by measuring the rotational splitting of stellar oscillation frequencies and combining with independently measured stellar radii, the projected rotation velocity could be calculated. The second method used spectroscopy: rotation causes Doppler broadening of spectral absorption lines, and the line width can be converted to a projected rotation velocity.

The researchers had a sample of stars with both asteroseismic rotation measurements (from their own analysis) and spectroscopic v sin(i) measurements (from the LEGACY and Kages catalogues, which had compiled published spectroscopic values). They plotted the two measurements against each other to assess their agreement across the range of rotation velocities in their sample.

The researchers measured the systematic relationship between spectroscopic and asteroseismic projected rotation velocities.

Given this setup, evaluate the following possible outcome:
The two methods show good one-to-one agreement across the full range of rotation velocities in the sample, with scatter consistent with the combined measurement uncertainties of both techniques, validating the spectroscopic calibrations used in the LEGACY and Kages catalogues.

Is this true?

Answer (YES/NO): NO